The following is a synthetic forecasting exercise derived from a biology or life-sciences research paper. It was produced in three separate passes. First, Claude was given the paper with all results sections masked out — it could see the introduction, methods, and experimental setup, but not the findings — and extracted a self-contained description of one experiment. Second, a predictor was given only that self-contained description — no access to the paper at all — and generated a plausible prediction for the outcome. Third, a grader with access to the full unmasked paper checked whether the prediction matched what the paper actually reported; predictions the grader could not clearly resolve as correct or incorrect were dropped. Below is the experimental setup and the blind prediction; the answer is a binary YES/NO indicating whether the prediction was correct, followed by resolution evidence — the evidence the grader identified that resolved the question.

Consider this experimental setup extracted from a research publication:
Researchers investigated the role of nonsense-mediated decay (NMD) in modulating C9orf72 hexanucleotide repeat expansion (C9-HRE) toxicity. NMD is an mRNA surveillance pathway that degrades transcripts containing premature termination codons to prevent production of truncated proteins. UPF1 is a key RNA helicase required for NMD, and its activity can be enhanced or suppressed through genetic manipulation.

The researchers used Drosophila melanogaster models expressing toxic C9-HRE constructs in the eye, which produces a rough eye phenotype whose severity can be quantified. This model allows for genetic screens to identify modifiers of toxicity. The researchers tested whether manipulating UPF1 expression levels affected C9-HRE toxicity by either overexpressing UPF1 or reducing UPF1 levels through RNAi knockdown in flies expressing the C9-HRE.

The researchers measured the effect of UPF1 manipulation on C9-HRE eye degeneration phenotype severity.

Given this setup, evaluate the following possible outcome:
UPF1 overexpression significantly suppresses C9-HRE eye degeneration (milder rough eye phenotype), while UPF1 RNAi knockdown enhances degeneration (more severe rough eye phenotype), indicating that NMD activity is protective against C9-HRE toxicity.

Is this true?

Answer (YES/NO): YES